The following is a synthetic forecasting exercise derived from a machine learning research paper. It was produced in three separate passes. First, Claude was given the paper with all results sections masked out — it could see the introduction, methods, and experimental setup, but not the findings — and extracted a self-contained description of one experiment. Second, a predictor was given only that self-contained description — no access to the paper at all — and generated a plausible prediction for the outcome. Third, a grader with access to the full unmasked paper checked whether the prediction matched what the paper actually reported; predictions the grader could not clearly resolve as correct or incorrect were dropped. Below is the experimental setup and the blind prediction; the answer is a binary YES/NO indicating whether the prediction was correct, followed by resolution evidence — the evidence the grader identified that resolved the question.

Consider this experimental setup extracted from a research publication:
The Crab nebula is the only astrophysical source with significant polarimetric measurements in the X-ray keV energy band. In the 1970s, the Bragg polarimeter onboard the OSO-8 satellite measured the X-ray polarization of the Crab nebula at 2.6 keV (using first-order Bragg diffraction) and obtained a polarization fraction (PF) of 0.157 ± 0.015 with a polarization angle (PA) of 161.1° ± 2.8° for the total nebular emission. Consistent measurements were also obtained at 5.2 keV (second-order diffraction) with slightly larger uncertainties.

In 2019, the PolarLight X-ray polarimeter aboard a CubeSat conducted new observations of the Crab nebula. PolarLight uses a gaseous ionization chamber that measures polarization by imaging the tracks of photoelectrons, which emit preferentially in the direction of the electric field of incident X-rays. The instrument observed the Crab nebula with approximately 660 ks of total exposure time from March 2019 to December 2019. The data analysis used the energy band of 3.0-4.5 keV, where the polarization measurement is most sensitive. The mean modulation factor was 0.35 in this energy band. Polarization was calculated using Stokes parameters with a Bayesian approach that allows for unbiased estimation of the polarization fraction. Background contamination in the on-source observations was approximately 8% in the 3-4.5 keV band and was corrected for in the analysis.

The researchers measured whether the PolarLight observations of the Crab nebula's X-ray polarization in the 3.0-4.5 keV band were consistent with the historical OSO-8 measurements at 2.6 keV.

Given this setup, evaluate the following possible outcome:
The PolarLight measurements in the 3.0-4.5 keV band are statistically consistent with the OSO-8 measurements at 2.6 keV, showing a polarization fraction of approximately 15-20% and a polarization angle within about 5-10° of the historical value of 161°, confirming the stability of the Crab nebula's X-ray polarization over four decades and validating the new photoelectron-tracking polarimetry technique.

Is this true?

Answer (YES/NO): NO